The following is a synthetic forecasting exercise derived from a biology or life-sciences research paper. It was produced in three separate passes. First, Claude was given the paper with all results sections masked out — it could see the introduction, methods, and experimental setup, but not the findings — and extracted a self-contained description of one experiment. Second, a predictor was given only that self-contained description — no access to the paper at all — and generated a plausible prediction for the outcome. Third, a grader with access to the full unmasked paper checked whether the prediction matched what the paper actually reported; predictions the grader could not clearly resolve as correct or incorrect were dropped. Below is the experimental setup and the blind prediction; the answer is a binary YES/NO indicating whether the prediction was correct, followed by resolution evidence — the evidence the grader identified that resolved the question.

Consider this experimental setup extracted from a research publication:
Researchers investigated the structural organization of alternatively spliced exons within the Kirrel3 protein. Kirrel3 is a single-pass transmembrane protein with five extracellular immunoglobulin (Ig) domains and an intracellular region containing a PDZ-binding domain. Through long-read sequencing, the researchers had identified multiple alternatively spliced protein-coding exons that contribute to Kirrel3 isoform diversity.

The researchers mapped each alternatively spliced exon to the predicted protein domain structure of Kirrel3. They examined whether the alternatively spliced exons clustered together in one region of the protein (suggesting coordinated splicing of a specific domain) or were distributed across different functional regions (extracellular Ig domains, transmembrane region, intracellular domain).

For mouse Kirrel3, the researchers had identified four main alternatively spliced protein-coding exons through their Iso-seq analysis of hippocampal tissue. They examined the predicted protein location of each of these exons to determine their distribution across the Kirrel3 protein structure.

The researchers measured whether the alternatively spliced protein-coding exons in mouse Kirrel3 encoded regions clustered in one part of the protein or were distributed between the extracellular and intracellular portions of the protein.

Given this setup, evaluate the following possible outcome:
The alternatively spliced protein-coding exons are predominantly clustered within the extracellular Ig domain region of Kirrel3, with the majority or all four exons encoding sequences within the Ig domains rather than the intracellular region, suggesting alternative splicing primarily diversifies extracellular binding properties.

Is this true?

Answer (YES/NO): NO